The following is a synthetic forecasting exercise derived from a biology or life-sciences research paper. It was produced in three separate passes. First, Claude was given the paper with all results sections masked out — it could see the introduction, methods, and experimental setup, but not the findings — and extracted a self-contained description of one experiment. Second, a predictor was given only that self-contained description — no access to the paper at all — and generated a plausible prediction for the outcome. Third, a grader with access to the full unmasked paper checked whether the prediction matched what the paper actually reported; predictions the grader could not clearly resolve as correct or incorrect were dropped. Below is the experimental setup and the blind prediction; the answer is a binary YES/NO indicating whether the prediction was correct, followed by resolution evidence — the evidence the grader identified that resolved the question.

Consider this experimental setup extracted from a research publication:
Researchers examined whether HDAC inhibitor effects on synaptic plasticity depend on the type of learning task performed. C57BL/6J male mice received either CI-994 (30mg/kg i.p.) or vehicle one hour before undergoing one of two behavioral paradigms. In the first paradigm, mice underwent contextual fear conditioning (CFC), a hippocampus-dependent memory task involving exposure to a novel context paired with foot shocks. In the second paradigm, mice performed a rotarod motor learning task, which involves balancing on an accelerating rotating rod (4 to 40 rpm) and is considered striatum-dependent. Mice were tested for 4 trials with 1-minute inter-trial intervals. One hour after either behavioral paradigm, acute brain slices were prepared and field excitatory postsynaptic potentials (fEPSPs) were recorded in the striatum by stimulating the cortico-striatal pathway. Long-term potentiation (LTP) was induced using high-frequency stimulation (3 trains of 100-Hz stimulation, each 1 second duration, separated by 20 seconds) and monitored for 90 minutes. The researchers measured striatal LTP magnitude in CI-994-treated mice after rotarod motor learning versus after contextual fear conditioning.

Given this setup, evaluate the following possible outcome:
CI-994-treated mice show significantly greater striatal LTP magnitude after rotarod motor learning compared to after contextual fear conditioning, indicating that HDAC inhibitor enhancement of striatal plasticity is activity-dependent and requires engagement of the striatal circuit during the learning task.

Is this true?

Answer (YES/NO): NO